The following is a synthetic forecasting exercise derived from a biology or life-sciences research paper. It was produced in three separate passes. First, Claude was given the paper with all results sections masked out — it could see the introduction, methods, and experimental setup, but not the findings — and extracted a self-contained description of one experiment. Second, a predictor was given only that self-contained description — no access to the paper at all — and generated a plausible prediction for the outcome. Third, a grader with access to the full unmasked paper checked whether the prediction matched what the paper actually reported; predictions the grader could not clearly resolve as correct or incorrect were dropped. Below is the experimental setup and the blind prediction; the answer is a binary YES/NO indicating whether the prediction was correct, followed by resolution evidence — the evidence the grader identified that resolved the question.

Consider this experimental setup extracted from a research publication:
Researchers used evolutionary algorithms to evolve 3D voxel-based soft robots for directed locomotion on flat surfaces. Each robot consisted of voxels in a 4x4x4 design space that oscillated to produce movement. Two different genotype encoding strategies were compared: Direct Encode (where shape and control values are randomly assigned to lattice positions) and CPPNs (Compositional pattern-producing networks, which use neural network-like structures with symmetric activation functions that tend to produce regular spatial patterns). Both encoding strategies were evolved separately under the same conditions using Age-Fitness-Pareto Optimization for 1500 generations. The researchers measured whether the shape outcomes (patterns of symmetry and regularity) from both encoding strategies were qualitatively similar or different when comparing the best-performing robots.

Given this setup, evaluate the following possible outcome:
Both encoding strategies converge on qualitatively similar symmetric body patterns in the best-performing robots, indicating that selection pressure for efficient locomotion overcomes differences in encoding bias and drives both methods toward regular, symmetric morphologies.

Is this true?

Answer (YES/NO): YES